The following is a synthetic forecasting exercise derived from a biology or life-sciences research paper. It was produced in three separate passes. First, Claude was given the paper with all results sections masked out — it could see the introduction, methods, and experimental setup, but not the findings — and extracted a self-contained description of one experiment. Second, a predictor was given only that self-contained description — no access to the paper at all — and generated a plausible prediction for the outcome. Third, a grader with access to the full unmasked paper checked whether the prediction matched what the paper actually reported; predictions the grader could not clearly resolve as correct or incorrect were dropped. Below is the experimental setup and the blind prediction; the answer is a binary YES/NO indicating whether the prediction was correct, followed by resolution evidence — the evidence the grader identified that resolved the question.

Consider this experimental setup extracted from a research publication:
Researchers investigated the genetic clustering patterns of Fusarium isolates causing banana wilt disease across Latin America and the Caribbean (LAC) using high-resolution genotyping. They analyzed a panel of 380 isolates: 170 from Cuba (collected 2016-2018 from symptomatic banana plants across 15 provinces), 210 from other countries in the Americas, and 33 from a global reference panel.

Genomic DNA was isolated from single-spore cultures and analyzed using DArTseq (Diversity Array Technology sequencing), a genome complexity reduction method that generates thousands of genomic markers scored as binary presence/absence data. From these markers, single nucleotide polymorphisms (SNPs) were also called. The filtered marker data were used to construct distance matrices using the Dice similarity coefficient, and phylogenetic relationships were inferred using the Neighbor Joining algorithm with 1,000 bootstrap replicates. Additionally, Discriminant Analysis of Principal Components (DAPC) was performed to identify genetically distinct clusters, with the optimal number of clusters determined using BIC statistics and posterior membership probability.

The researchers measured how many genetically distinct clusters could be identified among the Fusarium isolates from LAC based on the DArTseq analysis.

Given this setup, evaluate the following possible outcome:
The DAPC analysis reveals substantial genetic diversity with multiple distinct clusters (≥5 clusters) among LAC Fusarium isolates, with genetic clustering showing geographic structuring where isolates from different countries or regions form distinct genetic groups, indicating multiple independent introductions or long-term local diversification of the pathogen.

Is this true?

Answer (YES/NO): YES